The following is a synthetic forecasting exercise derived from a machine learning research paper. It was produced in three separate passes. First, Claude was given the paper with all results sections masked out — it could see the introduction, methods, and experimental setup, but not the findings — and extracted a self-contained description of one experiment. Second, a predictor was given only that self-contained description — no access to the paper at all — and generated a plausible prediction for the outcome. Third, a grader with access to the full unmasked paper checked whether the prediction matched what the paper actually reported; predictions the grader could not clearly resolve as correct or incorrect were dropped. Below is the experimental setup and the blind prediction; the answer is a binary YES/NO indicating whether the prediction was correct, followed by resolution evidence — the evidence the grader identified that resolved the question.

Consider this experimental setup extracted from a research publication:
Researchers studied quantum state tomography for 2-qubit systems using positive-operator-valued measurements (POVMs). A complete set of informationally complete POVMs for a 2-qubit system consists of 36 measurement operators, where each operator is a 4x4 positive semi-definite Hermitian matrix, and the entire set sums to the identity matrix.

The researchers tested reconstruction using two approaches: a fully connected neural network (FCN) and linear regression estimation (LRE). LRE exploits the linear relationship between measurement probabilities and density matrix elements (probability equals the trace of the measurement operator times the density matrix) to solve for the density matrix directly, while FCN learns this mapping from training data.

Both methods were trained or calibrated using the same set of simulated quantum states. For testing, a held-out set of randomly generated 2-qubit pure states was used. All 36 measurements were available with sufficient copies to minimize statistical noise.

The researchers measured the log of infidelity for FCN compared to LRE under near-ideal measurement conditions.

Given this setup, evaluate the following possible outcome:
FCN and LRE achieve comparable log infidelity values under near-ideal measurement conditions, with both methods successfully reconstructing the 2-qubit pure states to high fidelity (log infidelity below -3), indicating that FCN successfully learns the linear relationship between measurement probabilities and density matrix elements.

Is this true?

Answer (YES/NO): NO